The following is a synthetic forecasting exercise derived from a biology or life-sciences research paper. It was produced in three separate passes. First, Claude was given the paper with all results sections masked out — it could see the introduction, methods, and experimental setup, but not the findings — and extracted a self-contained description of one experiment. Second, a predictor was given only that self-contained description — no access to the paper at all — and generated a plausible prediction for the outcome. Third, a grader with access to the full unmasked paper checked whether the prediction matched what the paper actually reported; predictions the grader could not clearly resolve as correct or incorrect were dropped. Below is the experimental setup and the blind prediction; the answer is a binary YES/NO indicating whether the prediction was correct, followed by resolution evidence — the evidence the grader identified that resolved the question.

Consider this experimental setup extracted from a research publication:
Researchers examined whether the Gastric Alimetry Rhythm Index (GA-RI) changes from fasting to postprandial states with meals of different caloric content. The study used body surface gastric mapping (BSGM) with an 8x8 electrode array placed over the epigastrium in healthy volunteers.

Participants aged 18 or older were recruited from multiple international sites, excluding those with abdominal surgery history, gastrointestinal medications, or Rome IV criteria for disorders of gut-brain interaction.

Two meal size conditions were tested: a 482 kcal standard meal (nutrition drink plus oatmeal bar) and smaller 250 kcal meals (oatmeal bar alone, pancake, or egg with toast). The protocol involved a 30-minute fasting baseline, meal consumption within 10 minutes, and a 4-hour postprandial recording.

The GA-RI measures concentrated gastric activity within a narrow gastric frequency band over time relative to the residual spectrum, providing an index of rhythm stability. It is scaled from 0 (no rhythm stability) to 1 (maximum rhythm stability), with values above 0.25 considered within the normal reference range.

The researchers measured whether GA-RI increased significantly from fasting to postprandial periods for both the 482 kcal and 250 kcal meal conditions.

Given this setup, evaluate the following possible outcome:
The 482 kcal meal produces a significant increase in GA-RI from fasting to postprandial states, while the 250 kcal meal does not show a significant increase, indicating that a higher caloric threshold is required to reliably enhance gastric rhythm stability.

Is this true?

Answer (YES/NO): NO